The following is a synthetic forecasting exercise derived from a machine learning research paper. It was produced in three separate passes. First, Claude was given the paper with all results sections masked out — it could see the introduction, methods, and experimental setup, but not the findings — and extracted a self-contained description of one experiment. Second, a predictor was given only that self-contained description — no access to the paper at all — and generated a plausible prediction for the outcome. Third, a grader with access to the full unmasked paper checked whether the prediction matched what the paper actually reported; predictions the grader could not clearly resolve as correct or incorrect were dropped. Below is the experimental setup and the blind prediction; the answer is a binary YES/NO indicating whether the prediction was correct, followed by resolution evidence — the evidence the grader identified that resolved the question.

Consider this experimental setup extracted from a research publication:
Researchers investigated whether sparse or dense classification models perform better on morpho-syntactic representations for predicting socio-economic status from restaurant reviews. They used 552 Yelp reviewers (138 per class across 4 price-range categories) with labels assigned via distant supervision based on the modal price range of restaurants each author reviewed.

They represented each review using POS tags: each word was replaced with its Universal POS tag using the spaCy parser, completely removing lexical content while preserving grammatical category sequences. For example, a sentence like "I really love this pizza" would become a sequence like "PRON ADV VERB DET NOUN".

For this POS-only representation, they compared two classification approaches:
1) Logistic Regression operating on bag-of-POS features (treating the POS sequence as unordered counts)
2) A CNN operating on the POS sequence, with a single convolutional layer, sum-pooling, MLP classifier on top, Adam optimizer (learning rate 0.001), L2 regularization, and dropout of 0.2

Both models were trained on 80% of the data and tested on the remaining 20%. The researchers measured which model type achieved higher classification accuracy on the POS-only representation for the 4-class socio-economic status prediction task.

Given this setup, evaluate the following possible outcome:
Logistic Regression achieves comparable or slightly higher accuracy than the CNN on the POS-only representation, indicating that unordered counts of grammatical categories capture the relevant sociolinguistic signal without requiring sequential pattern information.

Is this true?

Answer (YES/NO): NO